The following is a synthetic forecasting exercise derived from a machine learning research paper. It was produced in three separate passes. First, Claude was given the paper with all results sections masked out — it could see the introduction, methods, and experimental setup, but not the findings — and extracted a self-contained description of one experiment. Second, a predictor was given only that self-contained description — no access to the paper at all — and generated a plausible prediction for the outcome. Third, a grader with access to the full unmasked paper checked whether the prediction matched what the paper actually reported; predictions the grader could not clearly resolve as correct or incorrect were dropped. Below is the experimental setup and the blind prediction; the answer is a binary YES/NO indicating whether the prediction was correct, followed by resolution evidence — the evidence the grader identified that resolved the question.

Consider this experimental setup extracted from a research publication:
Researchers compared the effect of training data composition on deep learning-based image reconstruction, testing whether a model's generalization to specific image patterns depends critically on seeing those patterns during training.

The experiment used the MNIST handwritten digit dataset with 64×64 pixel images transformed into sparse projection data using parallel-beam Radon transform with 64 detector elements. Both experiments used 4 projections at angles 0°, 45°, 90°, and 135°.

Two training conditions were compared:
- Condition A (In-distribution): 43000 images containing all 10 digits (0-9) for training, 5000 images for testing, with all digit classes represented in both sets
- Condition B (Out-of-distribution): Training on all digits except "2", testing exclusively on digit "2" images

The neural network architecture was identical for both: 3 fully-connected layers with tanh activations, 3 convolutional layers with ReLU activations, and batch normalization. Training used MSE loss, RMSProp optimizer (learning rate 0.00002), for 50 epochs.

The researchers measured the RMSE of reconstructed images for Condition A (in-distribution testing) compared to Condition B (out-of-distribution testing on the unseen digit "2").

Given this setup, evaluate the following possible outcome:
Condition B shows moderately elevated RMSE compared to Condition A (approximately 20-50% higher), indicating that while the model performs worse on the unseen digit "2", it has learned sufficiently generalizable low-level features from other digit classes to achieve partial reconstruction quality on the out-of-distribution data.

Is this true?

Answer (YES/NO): NO